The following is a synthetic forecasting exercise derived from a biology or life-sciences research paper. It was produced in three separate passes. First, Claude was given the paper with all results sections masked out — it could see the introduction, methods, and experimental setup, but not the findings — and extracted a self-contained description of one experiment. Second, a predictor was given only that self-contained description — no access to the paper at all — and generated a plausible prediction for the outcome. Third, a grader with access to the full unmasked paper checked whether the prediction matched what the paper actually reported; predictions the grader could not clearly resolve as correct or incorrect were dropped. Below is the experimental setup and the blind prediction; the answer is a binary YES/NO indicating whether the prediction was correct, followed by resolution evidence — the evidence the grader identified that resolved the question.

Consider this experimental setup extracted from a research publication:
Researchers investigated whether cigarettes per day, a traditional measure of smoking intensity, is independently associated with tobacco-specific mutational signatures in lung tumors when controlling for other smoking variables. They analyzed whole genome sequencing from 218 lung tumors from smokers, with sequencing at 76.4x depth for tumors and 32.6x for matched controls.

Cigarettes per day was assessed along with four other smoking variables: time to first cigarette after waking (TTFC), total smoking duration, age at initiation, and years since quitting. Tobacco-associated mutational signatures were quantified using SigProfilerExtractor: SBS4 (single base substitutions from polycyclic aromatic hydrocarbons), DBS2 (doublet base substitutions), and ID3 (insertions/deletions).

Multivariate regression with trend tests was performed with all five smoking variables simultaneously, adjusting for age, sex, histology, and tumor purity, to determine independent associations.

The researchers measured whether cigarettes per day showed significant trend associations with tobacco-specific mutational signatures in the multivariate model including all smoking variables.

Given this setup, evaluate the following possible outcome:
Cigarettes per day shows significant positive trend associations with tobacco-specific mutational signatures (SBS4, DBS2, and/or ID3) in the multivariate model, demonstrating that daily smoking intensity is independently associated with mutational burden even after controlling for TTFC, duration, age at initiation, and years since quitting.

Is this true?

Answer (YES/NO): NO